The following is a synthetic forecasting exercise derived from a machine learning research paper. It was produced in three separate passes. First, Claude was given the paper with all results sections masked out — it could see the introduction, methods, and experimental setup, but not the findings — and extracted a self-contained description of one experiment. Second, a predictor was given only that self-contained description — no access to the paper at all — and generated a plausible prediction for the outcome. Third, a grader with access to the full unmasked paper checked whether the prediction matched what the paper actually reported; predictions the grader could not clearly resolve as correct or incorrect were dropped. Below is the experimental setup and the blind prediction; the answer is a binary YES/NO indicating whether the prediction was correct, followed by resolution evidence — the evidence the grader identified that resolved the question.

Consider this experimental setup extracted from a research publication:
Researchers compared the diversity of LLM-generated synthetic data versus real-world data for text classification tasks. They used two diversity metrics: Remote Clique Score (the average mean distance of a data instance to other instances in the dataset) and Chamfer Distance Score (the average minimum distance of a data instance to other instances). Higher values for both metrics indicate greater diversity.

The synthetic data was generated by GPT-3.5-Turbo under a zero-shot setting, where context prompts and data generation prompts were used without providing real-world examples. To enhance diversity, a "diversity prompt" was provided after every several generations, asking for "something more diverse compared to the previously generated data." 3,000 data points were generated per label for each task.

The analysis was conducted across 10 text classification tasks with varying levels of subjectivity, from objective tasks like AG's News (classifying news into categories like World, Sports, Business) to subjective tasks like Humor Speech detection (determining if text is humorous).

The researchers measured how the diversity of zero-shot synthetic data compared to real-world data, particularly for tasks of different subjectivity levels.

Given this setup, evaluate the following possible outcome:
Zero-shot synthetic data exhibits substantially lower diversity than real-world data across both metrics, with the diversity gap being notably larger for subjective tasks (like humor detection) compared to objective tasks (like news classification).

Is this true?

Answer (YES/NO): YES